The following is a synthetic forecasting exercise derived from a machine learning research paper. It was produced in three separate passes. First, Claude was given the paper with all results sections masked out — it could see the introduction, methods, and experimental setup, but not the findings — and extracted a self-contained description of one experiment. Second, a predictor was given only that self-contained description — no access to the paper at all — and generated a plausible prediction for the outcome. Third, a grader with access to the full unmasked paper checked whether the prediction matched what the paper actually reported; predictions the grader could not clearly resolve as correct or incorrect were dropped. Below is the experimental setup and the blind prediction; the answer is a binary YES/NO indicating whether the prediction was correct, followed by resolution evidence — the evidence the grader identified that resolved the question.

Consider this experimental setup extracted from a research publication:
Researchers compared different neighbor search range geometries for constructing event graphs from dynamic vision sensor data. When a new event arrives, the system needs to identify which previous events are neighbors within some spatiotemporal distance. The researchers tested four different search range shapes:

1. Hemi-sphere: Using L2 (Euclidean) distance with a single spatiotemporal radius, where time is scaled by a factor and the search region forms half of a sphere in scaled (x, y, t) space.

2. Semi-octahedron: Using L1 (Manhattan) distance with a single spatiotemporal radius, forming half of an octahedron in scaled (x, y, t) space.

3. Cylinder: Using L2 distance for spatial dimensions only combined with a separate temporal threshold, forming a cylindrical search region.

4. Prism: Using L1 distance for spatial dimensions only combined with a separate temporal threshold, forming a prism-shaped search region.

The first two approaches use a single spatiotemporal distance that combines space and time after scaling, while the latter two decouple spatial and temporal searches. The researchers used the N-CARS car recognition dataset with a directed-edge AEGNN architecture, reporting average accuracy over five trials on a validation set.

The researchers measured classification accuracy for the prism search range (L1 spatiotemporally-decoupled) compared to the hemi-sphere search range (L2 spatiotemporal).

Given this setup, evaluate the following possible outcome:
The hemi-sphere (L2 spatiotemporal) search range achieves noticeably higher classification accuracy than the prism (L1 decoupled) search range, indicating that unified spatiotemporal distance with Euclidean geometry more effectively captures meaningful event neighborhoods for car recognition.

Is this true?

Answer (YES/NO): NO